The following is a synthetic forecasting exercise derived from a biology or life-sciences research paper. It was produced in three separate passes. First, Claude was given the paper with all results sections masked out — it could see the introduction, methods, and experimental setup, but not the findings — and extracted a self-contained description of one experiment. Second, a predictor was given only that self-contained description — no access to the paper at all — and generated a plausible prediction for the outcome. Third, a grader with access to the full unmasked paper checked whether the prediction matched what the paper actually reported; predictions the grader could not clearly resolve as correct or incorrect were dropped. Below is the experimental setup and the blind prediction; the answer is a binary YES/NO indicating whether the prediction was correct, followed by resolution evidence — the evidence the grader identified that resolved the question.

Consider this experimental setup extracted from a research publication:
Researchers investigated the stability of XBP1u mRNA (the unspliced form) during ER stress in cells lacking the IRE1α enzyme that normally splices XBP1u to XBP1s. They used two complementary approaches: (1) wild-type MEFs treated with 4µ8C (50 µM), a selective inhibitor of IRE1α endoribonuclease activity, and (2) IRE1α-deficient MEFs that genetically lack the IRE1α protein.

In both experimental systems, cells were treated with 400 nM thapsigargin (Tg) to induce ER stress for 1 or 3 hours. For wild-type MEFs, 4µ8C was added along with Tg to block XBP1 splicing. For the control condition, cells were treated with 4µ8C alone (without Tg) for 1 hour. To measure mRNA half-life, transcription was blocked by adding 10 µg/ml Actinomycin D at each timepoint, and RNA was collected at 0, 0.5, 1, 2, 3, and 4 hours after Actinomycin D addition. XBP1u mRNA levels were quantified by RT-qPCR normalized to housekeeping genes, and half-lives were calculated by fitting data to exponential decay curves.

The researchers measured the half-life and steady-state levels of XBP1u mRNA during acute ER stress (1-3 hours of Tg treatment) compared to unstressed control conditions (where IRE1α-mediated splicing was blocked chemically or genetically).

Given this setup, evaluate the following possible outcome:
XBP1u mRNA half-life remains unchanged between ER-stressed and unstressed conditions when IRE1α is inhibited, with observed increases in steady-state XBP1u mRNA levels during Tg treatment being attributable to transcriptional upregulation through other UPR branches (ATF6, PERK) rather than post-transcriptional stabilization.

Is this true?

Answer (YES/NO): NO